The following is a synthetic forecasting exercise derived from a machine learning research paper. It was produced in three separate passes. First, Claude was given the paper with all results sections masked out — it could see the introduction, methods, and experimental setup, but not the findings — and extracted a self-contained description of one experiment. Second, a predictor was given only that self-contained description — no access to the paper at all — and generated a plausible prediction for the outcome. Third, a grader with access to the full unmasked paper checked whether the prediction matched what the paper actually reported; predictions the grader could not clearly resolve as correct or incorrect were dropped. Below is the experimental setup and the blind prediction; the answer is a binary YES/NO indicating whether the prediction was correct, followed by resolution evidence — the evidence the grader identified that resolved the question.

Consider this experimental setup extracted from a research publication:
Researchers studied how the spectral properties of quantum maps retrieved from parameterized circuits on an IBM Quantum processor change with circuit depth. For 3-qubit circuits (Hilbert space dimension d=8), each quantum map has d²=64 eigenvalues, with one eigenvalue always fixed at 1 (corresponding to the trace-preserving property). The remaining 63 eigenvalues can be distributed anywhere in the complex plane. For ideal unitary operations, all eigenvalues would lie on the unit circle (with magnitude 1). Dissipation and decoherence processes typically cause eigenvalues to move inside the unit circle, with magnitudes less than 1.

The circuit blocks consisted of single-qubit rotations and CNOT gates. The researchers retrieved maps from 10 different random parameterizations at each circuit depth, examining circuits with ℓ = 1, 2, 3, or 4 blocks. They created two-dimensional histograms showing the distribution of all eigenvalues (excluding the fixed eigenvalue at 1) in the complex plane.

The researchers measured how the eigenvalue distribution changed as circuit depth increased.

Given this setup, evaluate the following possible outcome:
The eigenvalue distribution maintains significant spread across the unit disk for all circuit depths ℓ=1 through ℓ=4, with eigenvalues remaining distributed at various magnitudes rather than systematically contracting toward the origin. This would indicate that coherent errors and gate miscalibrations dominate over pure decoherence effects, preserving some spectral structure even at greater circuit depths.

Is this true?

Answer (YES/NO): NO